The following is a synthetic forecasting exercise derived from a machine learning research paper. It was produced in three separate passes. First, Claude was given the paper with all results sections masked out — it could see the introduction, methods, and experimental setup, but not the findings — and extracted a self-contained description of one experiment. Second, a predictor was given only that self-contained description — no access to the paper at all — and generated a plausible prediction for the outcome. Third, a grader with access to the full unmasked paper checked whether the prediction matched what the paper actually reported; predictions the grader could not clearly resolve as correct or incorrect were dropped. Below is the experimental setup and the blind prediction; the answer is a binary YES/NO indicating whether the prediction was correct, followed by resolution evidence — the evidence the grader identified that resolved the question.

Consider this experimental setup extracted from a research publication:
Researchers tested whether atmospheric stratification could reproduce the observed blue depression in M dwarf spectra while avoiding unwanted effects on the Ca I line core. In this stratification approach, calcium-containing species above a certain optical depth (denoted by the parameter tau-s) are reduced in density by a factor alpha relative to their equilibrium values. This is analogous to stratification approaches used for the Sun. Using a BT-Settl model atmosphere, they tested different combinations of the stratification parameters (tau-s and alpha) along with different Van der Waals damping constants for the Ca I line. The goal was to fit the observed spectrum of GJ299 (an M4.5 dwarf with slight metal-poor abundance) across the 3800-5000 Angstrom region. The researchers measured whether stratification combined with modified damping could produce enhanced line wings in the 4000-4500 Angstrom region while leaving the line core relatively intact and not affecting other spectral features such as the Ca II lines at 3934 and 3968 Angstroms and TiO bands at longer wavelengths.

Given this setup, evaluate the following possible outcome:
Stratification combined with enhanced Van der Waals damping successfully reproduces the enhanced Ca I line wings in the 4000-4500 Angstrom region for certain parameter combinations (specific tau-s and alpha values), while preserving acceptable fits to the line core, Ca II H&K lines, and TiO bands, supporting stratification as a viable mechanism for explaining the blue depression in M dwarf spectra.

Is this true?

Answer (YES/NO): NO